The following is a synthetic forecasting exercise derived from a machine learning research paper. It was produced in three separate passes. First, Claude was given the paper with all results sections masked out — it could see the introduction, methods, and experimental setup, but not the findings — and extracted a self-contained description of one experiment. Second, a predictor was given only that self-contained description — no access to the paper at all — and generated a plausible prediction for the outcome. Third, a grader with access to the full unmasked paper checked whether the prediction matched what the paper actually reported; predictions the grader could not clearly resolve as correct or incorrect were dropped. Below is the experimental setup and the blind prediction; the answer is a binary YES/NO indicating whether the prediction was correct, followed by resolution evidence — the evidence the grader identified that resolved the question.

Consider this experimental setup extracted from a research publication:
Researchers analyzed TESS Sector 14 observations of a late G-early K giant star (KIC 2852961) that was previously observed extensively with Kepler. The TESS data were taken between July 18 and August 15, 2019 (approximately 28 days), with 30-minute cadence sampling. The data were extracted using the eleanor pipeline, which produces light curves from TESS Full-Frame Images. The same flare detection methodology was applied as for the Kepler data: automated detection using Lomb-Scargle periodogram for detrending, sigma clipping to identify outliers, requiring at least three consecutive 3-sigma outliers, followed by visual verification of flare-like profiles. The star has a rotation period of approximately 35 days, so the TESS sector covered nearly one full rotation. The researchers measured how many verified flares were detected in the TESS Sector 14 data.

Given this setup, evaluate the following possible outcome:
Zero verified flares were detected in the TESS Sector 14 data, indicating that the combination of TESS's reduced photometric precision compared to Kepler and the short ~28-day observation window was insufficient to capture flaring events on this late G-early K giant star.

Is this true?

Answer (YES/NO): NO